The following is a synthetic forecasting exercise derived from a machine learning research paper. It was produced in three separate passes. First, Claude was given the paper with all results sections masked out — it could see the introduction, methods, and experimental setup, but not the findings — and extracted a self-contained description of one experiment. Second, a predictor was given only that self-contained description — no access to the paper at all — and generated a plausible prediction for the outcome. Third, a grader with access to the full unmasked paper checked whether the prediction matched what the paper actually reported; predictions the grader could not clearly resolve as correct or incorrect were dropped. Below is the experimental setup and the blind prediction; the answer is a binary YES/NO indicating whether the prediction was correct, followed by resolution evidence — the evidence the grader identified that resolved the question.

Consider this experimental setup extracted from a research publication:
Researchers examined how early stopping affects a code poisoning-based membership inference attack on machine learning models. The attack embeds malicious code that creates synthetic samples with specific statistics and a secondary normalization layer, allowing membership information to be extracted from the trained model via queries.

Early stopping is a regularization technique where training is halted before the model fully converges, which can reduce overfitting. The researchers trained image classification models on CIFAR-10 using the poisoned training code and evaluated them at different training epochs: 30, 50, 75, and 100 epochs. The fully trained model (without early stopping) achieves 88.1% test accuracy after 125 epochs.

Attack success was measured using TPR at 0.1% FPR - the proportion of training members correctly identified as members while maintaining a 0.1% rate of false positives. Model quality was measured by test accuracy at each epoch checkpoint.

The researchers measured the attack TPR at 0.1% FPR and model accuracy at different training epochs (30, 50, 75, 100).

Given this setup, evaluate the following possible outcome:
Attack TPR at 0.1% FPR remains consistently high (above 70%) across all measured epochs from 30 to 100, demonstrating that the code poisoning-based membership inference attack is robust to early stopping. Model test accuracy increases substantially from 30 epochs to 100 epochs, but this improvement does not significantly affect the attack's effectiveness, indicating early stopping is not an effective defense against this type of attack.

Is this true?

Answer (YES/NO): NO